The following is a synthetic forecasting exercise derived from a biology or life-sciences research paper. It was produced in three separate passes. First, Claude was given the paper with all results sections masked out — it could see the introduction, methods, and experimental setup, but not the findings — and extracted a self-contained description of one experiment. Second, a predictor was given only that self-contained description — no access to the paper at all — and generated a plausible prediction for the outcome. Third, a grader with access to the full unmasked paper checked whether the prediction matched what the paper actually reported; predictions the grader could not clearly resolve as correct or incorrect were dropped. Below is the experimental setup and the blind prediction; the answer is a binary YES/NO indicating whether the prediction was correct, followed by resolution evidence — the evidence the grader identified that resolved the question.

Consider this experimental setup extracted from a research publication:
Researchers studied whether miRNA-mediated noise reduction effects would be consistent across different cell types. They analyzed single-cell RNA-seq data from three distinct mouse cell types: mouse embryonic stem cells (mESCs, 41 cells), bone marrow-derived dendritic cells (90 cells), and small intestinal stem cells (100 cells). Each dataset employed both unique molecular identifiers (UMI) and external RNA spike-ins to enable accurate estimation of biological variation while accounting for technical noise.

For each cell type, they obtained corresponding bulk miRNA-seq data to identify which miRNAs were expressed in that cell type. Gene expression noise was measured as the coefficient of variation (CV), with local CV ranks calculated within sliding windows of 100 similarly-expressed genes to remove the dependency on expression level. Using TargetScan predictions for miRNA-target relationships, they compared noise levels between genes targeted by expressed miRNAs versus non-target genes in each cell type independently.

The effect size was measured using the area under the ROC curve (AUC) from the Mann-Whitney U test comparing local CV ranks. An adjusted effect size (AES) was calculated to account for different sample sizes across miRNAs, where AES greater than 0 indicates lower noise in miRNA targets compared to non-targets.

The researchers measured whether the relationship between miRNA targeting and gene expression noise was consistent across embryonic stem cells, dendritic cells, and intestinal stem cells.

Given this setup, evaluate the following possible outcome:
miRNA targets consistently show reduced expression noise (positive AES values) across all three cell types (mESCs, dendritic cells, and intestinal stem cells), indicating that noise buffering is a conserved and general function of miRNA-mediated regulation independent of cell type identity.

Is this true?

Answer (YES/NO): YES